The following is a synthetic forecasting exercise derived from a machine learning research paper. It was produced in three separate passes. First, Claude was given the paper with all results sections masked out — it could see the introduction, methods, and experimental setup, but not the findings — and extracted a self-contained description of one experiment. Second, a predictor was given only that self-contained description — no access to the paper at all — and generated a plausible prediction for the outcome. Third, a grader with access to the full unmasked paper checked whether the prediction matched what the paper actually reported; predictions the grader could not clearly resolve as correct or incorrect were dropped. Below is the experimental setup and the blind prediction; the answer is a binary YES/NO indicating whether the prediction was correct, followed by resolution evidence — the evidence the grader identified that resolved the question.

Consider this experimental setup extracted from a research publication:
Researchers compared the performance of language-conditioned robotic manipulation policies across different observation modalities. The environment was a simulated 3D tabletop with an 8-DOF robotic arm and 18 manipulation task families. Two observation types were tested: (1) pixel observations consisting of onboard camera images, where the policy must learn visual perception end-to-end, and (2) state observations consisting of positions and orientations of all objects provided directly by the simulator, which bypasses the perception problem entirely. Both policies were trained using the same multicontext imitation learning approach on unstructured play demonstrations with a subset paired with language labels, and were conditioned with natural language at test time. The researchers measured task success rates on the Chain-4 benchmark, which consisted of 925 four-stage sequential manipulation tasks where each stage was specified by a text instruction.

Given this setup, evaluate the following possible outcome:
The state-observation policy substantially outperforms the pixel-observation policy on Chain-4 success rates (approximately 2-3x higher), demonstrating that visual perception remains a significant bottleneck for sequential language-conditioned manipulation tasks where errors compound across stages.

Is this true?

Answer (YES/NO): NO